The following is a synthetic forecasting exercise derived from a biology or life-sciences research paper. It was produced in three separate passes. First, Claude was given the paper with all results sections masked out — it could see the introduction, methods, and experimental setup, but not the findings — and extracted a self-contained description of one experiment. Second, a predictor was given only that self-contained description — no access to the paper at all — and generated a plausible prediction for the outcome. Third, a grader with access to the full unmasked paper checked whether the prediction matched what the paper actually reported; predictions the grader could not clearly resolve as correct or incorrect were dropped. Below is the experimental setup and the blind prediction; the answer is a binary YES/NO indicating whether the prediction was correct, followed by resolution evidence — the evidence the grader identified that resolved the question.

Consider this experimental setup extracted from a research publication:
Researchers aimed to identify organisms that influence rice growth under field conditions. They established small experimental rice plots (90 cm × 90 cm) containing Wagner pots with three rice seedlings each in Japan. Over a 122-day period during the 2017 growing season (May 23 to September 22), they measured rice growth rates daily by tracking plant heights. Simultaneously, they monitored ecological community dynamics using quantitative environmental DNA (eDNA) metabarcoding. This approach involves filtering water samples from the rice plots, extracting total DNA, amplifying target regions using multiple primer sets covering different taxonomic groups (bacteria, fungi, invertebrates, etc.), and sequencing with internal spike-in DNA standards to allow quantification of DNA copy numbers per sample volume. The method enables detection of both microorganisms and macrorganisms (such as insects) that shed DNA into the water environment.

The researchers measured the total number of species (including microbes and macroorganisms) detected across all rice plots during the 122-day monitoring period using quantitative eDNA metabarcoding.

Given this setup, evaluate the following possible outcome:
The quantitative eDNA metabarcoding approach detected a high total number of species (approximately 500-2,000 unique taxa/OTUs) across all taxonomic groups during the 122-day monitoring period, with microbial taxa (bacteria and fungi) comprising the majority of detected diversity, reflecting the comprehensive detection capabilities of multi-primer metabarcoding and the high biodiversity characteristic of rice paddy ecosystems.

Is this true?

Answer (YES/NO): YES